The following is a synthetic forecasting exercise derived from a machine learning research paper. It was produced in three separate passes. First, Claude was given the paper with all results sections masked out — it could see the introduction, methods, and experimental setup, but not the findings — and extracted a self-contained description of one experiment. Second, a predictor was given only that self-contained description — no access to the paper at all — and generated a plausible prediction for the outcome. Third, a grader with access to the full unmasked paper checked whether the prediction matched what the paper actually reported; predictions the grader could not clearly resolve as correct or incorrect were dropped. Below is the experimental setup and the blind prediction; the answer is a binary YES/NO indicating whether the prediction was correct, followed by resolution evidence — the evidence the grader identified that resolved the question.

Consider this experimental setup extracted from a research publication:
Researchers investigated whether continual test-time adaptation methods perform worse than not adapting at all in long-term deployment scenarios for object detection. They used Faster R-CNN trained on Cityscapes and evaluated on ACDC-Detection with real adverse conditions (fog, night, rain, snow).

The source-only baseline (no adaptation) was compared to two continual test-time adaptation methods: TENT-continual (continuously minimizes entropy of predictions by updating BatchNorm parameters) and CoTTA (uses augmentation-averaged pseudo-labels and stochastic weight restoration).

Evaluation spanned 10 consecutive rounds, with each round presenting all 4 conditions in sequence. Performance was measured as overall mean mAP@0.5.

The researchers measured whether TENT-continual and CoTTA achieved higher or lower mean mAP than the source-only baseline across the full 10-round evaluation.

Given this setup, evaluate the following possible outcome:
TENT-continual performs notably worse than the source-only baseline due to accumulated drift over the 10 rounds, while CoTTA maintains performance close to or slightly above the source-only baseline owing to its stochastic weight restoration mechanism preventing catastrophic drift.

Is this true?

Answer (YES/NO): NO